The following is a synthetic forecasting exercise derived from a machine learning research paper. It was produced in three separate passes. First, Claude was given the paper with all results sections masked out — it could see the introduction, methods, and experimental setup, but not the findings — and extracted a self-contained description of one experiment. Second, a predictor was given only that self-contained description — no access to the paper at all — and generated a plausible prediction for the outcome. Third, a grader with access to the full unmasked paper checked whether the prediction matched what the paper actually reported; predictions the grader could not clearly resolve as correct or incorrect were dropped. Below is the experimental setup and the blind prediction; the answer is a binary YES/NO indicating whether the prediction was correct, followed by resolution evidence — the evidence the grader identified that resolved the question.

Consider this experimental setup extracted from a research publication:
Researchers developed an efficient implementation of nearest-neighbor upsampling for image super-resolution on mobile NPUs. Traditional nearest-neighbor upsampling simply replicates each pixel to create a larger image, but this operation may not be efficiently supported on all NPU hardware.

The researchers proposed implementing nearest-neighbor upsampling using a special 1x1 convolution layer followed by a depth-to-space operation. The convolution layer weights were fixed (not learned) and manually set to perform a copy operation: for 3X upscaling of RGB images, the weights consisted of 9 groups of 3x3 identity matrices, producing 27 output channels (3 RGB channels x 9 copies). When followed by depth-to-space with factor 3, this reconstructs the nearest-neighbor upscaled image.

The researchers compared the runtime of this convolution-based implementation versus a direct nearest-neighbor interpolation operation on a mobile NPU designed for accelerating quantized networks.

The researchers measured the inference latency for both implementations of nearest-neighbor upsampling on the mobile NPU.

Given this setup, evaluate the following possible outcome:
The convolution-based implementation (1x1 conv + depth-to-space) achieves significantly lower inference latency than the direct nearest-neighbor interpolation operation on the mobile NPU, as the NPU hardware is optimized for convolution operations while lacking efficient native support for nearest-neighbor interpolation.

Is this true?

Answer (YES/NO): YES